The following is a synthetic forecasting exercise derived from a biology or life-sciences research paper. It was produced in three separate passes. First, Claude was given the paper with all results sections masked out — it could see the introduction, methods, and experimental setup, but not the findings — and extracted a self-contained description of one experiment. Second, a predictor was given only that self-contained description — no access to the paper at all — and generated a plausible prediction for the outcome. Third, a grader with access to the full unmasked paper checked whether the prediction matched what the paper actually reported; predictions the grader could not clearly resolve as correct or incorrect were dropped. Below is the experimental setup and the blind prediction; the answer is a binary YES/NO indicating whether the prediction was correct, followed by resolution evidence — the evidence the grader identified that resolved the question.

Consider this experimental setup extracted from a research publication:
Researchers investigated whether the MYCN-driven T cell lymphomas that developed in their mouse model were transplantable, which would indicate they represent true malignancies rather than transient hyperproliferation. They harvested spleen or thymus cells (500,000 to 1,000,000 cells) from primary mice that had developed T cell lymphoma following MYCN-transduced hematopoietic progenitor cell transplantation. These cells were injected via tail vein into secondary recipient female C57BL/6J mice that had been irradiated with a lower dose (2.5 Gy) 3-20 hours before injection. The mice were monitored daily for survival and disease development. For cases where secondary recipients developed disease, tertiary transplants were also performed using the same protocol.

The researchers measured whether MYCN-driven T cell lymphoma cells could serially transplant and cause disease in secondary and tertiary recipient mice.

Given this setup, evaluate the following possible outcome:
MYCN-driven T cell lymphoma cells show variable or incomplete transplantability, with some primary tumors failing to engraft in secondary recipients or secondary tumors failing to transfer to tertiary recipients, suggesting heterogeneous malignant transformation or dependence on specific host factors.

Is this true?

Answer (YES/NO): NO